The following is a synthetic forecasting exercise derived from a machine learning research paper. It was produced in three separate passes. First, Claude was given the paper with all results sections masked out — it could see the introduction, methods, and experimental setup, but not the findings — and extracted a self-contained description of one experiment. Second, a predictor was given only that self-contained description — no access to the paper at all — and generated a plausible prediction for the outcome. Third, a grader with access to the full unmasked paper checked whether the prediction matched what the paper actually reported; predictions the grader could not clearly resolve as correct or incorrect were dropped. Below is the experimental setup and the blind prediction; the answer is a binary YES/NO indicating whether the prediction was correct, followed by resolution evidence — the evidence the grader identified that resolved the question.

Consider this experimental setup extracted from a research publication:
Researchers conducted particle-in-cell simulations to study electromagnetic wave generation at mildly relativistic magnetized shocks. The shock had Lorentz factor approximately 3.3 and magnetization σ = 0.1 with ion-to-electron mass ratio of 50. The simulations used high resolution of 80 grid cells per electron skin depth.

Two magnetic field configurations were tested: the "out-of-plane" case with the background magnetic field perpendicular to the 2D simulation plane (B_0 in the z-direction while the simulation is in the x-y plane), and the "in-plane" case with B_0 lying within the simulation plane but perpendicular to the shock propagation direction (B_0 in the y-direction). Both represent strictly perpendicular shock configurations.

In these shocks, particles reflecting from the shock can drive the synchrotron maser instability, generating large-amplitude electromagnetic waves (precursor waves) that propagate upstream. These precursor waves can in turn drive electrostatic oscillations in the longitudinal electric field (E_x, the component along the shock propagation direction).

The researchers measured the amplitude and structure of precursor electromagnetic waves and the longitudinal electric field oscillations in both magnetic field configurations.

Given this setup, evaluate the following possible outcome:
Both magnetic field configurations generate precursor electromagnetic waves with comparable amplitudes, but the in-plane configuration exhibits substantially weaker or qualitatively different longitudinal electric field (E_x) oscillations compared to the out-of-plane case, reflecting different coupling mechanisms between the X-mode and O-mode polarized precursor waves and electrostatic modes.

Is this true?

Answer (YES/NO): NO